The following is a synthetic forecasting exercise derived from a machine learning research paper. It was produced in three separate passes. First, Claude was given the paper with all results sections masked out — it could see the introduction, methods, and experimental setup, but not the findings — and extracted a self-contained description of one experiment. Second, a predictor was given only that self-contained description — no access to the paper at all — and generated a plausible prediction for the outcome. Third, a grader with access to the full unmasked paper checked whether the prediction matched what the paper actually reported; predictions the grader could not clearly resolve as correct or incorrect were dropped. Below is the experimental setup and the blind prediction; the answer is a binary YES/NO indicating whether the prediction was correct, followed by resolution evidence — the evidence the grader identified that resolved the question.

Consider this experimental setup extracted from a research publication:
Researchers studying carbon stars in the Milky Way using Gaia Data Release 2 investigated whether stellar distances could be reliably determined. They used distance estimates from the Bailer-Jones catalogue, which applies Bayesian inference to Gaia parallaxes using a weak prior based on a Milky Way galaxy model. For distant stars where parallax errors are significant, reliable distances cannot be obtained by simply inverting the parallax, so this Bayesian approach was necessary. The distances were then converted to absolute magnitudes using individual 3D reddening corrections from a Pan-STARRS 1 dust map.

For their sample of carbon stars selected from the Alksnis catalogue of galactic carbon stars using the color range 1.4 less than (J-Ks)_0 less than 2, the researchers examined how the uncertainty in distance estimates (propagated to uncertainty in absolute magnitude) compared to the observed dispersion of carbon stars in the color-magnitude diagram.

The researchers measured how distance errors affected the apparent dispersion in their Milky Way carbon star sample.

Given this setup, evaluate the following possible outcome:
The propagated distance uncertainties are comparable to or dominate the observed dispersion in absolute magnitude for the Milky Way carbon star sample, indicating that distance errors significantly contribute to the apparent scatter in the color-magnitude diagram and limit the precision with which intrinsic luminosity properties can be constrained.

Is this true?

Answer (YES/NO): YES